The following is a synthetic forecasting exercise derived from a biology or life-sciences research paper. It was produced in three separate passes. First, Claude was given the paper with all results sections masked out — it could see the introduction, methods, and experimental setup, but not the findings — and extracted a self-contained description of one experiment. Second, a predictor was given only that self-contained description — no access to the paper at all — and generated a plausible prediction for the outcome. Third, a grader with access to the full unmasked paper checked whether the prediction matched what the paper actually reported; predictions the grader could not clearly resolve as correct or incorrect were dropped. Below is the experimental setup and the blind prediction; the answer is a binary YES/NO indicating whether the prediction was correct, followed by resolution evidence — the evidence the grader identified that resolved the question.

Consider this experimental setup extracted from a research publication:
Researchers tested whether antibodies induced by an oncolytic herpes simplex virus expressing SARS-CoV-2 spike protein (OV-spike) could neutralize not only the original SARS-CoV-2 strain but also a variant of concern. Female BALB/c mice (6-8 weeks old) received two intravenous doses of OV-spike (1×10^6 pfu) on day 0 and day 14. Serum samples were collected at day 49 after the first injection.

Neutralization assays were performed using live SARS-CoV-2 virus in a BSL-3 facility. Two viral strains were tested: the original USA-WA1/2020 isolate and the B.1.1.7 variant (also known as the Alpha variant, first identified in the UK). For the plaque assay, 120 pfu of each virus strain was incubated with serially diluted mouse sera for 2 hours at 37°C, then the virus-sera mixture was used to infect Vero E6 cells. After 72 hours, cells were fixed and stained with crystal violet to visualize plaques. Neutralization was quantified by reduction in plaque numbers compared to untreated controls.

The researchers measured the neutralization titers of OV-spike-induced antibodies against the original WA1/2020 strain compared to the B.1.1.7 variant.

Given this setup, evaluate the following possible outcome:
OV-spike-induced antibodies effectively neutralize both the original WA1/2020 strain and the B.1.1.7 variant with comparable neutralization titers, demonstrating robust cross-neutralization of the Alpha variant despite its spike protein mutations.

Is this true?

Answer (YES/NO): YES